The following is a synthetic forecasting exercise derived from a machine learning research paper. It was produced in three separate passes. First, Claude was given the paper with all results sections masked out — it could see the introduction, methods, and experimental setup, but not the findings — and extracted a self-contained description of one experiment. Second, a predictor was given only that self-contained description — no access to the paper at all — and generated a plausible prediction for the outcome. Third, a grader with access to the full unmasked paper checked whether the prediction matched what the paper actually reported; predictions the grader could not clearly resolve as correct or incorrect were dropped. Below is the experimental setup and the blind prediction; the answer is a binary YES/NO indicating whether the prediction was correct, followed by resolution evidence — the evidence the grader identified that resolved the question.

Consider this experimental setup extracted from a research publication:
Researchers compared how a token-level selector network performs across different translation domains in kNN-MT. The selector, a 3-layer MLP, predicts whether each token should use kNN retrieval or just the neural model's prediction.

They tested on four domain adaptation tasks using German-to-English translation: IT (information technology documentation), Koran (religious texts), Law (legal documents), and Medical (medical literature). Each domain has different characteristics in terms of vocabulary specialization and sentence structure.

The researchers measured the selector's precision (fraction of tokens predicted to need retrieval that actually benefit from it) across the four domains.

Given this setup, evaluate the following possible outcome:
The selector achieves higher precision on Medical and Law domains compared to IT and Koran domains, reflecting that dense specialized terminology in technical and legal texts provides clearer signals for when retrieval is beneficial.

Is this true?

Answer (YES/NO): NO